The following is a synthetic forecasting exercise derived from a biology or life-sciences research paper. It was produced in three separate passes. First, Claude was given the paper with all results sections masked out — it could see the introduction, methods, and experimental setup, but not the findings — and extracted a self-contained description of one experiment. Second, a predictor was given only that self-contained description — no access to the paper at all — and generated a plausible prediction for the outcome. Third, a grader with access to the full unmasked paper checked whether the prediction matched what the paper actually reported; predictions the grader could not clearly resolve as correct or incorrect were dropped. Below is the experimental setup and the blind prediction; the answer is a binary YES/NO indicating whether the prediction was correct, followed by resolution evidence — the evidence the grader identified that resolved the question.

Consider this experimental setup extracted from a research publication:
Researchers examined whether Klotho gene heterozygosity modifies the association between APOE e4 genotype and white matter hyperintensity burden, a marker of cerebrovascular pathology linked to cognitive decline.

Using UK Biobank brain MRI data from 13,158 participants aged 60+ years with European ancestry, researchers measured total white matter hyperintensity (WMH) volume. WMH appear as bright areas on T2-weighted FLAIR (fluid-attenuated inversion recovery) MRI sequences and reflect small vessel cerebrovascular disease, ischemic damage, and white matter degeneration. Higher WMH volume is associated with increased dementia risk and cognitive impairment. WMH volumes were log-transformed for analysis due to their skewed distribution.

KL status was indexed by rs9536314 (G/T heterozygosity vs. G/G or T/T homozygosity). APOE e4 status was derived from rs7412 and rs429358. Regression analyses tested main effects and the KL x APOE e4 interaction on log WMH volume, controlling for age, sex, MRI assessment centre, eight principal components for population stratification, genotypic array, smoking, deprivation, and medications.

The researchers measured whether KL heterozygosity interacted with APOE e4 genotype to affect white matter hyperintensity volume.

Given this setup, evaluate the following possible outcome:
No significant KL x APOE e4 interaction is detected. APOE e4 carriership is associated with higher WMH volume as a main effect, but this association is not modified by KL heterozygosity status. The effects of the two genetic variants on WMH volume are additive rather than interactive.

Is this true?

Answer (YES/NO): YES